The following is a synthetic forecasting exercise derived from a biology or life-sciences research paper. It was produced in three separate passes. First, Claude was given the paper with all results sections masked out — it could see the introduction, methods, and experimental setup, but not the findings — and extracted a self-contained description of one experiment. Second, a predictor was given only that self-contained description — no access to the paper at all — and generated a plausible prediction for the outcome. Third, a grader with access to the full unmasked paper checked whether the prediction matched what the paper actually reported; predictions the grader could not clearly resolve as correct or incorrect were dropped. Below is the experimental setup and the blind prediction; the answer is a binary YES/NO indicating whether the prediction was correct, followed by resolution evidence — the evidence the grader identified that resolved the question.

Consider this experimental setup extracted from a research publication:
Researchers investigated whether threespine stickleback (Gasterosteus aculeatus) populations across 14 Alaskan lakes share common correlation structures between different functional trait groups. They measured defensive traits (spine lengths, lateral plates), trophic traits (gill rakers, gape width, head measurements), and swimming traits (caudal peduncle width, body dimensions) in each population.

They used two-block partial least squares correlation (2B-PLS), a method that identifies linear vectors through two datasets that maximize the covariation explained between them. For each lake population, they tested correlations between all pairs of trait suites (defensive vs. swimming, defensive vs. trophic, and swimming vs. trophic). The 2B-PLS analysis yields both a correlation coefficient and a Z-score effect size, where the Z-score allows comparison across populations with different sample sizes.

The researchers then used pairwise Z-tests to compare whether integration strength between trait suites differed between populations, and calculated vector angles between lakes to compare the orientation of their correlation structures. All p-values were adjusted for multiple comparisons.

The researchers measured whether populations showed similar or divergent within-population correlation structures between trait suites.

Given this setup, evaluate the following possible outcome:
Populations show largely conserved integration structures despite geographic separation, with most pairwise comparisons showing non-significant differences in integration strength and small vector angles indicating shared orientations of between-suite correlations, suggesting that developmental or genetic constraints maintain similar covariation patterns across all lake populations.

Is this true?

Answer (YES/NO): NO